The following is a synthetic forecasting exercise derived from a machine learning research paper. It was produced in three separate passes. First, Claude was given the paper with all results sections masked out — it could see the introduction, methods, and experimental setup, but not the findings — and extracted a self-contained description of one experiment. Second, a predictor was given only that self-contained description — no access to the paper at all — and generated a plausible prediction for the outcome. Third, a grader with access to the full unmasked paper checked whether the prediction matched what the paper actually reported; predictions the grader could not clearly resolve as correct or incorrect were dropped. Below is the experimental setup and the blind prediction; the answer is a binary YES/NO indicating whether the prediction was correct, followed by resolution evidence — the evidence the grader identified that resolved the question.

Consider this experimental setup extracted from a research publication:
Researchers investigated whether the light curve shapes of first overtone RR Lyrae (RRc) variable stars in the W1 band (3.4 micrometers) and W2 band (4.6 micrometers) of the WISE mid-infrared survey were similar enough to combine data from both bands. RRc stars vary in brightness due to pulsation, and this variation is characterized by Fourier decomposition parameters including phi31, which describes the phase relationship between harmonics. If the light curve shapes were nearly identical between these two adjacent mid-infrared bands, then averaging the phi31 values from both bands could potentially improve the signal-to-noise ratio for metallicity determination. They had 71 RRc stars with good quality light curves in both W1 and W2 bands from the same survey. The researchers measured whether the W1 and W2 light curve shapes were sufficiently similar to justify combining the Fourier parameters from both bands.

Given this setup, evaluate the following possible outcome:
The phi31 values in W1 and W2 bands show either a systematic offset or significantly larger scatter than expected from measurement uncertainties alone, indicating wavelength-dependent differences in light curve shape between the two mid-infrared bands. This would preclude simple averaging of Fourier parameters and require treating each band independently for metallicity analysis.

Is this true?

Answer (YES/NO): NO